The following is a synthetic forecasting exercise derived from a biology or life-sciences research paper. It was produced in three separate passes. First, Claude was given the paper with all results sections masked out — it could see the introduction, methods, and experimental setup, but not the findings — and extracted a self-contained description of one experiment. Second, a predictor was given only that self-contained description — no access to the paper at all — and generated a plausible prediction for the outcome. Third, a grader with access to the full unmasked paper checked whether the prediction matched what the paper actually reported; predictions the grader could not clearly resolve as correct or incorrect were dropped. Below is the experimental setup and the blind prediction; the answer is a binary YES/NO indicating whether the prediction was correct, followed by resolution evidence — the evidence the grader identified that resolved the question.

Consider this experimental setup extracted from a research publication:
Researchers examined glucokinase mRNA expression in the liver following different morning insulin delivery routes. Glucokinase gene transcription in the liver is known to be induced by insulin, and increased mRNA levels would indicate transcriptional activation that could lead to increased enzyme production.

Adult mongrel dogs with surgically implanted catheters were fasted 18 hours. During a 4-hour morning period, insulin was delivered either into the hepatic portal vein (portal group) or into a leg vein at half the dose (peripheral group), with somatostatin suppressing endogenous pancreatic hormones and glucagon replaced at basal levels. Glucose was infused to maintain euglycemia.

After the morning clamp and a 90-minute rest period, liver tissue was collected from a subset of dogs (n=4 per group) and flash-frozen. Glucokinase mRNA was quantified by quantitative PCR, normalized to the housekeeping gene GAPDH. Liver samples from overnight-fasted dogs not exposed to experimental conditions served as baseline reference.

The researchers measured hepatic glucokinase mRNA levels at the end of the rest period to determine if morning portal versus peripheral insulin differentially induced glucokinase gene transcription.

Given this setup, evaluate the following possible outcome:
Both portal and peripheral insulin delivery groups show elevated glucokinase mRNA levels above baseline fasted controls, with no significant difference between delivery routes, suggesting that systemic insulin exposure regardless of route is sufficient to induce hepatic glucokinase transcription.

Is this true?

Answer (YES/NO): NO